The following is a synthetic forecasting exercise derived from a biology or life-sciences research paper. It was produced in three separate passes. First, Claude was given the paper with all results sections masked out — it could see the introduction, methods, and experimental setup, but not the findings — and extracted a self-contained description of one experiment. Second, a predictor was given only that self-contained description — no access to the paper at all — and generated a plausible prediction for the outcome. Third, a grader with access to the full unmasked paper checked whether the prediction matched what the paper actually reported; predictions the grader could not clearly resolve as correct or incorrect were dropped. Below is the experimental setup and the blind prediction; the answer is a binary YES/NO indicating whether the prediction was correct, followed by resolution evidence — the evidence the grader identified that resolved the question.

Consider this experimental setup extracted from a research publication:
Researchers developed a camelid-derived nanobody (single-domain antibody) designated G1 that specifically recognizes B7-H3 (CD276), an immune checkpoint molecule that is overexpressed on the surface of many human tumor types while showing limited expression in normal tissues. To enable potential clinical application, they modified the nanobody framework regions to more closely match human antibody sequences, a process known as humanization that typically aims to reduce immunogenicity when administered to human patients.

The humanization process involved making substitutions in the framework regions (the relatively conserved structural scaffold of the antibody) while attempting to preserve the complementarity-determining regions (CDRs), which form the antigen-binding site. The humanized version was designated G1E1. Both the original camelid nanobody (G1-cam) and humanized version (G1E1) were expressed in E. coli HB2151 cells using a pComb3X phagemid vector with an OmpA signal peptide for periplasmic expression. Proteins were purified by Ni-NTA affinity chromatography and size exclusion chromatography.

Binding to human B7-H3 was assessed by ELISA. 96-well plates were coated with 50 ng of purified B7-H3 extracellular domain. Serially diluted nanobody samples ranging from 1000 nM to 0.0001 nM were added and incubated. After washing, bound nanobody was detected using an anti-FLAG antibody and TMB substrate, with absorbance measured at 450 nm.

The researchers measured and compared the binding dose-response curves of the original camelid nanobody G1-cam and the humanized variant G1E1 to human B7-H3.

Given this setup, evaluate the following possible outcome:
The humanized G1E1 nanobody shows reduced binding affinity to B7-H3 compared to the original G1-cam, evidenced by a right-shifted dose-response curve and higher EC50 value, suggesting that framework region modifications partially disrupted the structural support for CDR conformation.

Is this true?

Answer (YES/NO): YES